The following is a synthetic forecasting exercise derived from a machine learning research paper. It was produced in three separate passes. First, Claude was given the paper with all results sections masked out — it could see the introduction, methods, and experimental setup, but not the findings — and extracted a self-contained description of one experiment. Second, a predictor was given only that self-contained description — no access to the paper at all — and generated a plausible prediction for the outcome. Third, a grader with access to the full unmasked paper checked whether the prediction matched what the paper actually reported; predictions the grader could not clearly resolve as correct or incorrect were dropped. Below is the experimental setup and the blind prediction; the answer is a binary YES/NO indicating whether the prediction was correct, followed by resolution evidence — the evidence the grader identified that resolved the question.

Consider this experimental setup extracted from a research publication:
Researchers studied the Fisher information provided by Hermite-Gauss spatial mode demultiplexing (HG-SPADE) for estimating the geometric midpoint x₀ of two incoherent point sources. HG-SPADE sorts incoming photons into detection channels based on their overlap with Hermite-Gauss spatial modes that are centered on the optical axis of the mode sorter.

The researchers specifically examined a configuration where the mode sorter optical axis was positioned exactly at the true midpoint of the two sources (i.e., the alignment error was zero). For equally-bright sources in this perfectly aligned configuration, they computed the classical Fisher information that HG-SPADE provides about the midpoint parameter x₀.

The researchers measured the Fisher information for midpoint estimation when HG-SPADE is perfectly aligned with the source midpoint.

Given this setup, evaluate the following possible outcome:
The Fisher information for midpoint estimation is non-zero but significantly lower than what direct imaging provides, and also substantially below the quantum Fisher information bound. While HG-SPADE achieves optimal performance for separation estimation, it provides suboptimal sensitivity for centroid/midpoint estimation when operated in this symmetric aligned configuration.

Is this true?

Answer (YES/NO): NO